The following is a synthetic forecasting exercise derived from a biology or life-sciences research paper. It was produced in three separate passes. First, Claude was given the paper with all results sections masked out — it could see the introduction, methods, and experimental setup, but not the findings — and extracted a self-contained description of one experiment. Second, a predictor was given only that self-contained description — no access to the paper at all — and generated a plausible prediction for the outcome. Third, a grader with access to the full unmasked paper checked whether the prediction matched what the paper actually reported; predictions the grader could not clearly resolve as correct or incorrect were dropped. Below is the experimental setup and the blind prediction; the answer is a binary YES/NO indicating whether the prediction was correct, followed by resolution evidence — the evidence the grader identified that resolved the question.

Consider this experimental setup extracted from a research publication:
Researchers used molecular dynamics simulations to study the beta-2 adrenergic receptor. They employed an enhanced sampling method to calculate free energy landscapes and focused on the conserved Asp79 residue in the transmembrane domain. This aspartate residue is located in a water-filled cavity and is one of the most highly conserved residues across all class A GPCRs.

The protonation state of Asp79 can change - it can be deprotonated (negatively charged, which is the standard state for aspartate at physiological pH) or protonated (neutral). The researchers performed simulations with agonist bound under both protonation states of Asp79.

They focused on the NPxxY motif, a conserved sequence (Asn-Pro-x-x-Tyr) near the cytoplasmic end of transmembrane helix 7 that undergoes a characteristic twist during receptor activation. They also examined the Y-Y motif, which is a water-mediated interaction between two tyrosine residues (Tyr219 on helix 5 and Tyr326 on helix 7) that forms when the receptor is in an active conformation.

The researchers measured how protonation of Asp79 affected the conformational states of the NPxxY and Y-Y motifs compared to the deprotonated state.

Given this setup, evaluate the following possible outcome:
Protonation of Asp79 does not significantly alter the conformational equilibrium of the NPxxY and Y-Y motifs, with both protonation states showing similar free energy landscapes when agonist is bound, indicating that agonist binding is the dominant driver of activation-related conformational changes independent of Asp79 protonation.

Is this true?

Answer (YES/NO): NO